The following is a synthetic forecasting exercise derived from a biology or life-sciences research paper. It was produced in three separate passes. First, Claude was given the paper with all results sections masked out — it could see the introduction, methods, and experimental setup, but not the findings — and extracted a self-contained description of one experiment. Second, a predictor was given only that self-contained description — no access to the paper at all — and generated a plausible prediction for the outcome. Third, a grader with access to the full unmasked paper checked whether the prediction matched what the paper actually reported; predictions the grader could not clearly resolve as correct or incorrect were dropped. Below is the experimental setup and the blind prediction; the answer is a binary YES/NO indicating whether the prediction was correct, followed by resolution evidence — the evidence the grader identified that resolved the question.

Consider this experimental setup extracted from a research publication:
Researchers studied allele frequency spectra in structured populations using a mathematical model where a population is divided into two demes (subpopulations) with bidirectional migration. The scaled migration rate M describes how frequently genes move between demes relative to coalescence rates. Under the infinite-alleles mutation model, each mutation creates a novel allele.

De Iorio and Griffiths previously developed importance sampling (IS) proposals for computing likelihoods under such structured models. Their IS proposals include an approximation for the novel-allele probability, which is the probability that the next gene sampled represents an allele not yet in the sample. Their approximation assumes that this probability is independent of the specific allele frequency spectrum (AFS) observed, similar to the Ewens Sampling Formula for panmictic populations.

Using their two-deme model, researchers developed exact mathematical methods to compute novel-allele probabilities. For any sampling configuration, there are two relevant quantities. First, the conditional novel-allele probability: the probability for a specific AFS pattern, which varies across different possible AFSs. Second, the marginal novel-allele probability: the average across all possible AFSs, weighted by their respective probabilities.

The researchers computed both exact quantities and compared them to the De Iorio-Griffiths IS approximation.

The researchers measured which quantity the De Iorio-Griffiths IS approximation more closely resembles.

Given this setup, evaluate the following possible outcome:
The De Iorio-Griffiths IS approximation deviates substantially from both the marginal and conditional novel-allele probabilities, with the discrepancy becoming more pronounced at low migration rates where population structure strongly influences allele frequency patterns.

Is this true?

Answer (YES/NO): NO